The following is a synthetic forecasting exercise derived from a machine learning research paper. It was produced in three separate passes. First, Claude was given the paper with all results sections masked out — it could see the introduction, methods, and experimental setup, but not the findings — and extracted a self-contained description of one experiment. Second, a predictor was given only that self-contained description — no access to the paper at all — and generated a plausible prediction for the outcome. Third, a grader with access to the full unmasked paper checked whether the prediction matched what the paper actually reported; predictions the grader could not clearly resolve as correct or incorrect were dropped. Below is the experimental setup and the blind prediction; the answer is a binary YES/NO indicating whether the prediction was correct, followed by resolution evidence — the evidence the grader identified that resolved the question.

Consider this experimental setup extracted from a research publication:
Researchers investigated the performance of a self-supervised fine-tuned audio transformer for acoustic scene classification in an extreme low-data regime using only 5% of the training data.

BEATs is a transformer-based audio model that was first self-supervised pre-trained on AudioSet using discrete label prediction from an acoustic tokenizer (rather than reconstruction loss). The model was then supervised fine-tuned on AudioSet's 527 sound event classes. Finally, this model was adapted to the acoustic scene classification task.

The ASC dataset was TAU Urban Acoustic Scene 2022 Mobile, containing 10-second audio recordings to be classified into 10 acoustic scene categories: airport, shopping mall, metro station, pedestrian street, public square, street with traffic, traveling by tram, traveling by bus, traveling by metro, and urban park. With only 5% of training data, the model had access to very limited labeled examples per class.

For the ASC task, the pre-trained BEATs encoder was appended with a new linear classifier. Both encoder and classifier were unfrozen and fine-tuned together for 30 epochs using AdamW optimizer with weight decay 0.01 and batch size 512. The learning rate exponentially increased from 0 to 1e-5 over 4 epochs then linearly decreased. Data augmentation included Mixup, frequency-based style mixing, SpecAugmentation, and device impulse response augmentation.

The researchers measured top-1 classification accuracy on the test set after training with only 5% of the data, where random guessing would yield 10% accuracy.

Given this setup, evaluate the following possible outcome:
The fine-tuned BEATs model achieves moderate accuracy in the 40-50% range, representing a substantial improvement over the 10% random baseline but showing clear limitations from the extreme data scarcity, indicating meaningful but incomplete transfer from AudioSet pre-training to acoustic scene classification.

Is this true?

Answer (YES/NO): NO